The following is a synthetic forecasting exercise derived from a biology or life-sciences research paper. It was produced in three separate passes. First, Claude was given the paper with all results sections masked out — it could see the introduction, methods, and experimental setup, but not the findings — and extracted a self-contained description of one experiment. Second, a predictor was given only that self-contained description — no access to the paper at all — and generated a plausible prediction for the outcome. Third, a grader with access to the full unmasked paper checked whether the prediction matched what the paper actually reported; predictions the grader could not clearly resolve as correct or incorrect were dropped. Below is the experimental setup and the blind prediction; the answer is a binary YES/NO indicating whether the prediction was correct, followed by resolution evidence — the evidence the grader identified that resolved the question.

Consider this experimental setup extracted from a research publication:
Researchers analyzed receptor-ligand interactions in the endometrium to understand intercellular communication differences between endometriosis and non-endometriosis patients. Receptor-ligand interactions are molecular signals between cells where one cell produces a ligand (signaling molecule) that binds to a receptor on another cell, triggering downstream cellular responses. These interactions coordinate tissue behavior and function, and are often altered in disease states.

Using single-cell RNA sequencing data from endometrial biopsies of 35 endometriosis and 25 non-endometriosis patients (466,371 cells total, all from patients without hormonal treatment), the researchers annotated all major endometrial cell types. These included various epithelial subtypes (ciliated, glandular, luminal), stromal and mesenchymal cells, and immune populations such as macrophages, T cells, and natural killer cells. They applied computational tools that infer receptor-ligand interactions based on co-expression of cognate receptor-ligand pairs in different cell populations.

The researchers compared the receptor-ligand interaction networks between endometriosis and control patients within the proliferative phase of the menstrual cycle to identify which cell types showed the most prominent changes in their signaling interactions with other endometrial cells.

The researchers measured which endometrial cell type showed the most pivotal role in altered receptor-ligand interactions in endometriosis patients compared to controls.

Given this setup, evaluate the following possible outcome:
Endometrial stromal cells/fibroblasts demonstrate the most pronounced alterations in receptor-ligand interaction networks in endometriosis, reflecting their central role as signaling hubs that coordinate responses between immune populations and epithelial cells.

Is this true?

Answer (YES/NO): NO